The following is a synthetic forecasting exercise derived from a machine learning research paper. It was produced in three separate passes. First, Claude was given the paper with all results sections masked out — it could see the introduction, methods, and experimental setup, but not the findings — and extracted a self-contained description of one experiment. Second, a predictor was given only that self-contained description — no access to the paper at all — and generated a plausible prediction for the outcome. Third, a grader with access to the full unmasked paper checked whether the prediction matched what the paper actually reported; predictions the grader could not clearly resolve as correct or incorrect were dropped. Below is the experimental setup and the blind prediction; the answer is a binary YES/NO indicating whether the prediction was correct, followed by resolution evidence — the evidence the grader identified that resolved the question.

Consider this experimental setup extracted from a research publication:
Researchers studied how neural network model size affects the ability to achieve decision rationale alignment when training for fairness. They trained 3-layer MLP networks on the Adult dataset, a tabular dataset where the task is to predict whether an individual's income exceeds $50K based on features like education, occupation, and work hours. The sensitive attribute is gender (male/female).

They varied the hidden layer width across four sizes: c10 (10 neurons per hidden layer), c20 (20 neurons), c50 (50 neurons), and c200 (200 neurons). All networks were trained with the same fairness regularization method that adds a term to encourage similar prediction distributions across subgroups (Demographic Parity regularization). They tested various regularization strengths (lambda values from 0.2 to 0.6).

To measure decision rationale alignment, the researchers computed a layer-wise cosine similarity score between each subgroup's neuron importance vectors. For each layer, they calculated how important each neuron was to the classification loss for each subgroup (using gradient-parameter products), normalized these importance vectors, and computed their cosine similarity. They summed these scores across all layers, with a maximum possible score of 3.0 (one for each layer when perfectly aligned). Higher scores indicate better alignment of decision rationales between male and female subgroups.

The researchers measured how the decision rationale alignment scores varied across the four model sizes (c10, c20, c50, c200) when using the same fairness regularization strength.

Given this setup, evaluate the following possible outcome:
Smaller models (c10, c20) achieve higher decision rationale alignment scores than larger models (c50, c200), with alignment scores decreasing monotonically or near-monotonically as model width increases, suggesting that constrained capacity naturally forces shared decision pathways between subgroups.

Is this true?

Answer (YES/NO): NO